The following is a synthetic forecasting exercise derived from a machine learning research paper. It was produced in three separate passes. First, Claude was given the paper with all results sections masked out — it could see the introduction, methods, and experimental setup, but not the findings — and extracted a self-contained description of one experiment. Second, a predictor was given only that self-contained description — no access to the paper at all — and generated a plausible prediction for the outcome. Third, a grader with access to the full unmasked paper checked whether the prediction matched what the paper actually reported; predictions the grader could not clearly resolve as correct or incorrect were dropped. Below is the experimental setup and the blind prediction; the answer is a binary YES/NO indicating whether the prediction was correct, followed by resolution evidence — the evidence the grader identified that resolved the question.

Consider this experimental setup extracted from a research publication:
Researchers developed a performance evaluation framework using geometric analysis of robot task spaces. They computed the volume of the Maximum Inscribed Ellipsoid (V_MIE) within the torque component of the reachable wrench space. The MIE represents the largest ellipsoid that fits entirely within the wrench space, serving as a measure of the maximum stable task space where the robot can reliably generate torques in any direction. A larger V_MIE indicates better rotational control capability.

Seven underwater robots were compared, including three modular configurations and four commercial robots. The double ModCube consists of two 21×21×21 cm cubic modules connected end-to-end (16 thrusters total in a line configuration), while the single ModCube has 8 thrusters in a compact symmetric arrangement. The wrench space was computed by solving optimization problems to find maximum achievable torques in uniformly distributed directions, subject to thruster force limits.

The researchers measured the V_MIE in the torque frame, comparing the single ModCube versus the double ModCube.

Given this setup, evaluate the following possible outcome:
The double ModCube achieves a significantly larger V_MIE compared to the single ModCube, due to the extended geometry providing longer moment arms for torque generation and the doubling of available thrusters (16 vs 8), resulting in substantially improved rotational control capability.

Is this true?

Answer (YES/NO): YES